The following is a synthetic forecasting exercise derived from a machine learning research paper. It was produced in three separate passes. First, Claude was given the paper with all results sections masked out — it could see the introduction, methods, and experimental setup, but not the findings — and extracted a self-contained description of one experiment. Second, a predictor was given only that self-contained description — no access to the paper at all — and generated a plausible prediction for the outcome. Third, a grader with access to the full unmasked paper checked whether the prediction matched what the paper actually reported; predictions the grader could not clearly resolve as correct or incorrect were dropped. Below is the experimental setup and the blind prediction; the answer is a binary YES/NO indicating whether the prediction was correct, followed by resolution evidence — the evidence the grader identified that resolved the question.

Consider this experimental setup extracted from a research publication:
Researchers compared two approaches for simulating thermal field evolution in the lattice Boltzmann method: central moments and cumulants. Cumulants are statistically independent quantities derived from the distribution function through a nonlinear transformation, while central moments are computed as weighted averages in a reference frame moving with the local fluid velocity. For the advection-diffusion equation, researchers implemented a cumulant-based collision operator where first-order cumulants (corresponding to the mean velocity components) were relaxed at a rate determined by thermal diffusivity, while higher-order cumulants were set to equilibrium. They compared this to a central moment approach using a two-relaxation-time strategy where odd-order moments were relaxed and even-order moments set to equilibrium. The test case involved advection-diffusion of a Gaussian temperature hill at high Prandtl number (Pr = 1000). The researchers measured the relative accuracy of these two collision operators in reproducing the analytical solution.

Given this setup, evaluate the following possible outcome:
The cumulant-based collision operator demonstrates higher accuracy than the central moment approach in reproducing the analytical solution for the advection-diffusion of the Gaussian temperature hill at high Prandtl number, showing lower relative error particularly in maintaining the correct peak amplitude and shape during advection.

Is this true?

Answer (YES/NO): NO